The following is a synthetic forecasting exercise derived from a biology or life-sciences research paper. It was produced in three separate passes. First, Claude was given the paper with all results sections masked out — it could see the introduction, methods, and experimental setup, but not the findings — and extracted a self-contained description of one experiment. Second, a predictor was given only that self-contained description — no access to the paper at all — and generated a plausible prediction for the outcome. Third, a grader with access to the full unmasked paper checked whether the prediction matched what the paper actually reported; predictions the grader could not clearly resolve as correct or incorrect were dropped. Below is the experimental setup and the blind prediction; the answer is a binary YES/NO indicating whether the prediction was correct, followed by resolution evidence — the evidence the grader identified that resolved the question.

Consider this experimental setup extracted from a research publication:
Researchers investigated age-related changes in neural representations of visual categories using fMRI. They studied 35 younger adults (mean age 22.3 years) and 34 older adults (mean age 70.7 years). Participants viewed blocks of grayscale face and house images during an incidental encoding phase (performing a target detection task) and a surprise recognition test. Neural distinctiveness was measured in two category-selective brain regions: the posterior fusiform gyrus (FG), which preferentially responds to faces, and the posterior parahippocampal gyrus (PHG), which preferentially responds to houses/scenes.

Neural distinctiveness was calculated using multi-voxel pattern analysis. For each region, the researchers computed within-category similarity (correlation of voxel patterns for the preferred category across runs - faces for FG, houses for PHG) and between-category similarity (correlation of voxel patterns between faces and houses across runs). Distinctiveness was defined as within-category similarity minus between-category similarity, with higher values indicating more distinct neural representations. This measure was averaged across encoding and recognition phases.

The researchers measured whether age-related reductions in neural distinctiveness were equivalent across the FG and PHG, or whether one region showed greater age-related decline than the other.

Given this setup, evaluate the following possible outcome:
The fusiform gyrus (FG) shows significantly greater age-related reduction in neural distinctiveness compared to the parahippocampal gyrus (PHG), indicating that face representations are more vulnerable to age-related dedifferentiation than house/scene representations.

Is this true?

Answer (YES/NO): NO